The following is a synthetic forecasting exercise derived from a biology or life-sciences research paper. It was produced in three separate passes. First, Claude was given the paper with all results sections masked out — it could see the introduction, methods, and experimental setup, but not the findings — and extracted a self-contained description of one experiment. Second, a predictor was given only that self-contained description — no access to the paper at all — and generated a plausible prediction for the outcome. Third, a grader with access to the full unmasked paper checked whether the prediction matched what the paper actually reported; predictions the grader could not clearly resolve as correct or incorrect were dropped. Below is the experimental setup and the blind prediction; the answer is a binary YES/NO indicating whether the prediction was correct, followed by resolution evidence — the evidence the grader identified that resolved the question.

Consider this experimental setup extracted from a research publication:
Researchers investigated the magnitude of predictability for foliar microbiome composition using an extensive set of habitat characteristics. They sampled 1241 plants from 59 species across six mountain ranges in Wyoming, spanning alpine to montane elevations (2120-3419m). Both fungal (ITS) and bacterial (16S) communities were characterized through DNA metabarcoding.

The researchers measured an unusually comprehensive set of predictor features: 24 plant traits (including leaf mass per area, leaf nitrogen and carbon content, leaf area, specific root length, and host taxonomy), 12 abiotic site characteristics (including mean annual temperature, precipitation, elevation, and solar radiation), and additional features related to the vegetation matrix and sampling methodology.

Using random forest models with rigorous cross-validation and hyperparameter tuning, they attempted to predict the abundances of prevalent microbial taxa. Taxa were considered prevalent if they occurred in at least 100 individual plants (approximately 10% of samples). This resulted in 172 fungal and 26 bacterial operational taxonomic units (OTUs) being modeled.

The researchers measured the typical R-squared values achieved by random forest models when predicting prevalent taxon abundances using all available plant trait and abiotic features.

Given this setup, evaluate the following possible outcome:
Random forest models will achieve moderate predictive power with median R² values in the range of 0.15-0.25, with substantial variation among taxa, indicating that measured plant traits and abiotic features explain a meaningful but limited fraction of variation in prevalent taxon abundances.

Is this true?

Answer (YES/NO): NO